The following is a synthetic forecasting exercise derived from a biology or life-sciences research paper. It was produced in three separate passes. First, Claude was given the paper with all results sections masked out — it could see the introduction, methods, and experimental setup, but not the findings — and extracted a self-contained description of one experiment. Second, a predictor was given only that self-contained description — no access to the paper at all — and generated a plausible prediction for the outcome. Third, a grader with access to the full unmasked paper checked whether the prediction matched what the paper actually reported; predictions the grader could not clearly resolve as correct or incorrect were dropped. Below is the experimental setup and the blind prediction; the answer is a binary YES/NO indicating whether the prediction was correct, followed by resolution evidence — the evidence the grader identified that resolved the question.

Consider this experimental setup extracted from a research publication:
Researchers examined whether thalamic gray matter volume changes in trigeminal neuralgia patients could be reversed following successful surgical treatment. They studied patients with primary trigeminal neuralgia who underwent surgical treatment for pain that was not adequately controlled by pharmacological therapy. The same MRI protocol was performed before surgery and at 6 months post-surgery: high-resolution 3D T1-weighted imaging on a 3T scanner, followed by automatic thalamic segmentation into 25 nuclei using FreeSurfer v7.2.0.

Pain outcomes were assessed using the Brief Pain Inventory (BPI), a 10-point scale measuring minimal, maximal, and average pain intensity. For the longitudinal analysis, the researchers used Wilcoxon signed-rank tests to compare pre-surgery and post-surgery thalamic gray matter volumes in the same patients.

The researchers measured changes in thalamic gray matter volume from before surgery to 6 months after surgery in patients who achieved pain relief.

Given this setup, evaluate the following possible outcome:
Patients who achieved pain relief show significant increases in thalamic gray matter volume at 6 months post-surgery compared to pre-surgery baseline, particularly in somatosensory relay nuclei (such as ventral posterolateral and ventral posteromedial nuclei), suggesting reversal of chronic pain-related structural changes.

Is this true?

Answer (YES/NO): NO